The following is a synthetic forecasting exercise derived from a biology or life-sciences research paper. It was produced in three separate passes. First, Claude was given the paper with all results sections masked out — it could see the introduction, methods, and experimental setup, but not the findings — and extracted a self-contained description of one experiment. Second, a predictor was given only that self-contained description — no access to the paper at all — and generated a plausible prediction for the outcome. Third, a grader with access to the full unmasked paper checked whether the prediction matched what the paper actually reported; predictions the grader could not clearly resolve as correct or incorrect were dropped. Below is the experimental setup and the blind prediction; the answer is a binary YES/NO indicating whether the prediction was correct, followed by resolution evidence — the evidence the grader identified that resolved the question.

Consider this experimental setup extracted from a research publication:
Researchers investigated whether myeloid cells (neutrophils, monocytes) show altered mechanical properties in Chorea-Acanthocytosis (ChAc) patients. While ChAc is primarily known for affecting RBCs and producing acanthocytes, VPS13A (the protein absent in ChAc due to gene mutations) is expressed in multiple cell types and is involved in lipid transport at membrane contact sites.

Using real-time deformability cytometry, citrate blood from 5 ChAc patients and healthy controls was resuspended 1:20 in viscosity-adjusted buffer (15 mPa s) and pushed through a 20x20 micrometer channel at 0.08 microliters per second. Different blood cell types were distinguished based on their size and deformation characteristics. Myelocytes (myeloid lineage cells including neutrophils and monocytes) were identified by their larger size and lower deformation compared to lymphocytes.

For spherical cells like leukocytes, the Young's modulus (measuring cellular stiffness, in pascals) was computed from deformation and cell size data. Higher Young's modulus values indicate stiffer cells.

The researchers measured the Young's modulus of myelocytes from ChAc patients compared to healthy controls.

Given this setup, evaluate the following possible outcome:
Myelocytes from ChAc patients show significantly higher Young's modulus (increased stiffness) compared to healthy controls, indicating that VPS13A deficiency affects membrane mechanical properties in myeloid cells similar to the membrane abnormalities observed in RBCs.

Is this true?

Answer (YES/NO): YES